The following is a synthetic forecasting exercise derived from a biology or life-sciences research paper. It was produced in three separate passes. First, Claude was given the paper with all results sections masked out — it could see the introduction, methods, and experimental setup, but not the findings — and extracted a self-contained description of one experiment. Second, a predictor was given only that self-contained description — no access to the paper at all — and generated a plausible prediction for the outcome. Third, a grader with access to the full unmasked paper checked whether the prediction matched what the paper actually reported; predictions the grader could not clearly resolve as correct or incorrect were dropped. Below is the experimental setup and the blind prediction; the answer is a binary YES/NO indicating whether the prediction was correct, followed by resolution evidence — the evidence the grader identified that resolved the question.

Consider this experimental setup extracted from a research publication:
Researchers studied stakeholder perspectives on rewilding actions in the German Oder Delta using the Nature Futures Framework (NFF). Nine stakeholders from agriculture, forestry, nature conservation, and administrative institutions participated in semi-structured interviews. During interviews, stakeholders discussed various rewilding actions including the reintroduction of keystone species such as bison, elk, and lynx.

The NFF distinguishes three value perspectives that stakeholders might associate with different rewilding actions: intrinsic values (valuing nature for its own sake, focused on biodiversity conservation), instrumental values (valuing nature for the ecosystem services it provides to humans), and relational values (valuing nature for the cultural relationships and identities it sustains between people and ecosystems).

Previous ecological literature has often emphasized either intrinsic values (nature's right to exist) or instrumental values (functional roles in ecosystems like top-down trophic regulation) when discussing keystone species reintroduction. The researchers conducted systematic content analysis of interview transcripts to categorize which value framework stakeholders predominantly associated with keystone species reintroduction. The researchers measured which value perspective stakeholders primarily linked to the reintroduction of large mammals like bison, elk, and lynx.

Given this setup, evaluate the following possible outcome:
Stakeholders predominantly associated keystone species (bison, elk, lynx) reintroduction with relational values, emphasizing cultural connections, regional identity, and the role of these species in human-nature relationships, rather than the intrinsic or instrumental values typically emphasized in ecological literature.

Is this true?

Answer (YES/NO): YES